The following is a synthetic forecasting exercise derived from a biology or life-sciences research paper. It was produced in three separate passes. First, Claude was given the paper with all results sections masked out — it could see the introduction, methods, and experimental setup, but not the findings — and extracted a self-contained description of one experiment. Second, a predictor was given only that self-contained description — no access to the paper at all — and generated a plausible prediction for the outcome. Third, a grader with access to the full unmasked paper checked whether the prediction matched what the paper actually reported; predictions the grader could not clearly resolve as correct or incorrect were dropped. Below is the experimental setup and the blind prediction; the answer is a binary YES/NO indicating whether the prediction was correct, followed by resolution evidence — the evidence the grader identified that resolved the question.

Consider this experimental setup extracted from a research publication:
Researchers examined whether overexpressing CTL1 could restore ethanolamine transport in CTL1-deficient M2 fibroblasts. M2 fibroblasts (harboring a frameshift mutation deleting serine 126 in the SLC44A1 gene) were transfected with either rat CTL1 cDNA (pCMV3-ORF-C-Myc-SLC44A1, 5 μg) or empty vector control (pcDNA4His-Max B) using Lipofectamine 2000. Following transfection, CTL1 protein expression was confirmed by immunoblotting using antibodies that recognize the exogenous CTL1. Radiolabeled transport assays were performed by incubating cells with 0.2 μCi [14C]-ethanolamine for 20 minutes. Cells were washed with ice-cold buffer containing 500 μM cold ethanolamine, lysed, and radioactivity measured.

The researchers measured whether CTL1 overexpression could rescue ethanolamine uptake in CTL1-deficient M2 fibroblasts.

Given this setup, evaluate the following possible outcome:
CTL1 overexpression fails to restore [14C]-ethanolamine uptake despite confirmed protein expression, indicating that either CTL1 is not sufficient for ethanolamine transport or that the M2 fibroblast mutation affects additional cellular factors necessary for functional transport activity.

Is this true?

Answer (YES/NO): NO